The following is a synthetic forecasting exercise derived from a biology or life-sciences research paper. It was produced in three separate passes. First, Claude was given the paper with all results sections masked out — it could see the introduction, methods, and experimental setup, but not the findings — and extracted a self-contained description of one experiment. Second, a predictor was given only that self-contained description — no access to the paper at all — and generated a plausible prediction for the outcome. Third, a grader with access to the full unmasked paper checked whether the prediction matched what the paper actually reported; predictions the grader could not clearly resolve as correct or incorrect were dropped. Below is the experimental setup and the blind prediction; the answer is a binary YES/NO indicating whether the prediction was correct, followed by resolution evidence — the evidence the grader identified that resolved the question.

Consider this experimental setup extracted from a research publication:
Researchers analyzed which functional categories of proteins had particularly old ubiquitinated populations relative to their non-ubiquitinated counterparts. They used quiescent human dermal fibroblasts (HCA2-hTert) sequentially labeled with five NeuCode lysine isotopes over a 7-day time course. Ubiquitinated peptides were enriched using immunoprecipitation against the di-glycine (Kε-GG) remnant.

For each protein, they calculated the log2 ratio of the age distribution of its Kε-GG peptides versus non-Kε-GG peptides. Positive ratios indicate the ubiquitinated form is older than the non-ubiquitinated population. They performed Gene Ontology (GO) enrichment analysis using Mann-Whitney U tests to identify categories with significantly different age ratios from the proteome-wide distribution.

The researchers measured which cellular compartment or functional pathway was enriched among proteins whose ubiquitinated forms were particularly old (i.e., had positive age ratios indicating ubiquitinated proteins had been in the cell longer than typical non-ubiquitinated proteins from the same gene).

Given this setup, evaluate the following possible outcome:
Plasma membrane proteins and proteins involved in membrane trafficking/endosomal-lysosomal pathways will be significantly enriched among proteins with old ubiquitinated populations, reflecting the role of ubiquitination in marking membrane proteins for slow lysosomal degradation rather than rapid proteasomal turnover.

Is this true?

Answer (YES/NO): YES